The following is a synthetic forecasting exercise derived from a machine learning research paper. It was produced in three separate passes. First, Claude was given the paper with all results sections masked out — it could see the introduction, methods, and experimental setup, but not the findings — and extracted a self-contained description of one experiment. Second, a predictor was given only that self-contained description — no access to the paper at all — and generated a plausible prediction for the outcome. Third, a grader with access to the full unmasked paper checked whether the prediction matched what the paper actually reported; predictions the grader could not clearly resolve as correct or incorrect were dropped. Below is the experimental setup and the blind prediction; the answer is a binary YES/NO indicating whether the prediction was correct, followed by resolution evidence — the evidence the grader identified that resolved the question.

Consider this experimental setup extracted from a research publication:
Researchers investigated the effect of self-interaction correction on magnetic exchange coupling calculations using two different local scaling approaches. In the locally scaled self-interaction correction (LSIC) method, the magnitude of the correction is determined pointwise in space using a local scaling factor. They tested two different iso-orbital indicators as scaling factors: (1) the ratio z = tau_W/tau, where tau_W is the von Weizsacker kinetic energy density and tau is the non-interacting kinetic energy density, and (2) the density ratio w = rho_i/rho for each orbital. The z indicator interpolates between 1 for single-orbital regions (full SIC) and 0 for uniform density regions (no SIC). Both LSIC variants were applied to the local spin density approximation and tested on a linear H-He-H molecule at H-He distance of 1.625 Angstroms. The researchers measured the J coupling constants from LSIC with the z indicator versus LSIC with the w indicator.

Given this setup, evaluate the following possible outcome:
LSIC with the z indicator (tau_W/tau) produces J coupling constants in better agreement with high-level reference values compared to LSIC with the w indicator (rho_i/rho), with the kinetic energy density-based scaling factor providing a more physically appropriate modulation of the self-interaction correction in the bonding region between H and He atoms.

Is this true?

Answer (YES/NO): NO